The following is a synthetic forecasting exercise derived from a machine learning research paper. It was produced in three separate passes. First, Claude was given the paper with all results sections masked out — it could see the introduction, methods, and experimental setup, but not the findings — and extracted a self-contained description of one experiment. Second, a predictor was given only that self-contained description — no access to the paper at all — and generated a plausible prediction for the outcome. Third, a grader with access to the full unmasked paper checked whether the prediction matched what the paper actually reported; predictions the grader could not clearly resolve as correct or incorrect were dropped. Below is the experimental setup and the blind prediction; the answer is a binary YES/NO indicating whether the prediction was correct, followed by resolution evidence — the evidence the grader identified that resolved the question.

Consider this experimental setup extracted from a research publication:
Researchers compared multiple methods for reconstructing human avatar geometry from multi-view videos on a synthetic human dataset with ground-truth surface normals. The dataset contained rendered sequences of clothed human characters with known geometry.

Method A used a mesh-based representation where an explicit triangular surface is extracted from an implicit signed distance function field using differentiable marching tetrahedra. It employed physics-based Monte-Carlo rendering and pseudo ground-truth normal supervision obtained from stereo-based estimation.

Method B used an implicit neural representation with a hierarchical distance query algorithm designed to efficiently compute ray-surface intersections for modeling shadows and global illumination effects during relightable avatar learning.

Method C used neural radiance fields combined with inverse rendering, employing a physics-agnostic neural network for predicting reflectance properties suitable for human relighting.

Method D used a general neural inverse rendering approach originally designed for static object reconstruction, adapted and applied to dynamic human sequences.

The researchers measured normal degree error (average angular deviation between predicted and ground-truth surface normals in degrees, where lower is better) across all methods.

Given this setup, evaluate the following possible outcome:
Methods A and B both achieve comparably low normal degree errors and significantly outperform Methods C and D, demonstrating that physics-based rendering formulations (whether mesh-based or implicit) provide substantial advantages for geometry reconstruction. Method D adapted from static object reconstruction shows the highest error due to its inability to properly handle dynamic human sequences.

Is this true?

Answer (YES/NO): YES